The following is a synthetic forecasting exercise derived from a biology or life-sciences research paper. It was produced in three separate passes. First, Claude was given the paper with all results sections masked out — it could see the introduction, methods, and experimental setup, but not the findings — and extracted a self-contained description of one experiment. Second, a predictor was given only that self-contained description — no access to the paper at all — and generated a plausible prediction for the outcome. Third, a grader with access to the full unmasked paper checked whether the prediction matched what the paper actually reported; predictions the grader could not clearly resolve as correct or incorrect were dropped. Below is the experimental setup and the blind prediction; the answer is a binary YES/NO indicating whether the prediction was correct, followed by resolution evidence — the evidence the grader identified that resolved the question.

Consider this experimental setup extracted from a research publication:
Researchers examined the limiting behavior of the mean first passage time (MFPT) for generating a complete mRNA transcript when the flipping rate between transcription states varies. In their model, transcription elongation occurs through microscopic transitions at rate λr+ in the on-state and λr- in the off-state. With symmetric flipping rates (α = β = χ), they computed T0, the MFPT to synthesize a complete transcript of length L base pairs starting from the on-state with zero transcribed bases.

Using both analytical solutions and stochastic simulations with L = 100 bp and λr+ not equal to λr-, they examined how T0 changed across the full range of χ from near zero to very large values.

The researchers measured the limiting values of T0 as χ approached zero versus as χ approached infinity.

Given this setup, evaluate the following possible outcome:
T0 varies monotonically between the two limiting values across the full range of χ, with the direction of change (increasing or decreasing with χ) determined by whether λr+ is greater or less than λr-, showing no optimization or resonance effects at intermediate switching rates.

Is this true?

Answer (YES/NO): NO